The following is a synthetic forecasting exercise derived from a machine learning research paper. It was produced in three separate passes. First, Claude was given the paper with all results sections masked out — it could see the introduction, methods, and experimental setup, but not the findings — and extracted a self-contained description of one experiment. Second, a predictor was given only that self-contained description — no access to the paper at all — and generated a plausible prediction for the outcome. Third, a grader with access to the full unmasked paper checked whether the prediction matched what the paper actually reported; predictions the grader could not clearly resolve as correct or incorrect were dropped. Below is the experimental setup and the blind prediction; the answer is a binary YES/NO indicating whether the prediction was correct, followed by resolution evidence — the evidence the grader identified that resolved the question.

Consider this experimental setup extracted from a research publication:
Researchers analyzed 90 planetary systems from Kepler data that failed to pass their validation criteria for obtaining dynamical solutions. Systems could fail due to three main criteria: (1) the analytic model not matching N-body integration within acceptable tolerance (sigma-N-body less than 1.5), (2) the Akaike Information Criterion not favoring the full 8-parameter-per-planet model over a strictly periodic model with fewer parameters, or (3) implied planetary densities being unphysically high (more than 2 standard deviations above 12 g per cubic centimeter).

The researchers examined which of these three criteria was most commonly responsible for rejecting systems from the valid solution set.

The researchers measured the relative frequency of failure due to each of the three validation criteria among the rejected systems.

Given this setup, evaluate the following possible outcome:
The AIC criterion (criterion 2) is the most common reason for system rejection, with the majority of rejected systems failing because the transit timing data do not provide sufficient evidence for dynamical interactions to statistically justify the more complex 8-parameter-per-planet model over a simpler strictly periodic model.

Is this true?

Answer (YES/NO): NO